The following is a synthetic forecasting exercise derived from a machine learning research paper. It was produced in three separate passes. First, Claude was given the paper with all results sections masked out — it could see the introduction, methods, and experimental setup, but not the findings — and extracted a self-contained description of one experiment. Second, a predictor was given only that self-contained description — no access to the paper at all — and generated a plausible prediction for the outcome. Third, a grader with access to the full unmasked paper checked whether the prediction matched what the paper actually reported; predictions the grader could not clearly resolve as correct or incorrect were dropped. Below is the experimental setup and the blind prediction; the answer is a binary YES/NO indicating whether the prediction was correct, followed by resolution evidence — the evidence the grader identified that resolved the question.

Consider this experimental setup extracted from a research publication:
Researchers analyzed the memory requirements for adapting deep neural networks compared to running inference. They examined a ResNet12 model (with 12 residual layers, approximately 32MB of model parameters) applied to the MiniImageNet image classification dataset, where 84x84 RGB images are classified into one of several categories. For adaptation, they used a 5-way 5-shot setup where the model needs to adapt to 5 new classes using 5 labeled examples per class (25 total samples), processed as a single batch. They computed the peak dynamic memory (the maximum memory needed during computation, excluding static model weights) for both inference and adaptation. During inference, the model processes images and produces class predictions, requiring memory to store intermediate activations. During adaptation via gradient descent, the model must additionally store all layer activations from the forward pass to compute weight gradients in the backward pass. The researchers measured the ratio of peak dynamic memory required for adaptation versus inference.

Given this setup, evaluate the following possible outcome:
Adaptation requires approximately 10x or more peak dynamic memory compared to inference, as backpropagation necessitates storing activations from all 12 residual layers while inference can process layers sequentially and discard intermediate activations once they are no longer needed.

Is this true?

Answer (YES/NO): YES